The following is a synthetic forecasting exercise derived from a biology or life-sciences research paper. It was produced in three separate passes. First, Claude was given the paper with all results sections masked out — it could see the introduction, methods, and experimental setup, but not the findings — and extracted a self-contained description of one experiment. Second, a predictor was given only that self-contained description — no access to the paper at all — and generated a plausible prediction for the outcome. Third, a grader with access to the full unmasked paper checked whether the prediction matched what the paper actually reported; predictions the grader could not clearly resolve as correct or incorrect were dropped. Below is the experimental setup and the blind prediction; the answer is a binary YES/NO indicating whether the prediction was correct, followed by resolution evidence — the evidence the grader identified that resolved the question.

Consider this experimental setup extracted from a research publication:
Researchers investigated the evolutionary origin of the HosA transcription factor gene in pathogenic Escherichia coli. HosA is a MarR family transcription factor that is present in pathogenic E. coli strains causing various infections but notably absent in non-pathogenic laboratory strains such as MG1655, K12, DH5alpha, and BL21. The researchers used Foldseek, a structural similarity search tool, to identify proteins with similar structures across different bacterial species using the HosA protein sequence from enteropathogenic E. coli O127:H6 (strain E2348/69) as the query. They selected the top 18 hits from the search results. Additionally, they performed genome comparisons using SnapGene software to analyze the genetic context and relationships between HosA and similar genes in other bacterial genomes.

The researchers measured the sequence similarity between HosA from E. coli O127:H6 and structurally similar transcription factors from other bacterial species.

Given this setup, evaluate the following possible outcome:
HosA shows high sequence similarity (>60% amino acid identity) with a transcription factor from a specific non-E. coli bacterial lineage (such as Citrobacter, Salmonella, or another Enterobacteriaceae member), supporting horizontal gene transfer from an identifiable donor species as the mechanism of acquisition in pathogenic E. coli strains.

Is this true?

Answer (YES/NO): YES